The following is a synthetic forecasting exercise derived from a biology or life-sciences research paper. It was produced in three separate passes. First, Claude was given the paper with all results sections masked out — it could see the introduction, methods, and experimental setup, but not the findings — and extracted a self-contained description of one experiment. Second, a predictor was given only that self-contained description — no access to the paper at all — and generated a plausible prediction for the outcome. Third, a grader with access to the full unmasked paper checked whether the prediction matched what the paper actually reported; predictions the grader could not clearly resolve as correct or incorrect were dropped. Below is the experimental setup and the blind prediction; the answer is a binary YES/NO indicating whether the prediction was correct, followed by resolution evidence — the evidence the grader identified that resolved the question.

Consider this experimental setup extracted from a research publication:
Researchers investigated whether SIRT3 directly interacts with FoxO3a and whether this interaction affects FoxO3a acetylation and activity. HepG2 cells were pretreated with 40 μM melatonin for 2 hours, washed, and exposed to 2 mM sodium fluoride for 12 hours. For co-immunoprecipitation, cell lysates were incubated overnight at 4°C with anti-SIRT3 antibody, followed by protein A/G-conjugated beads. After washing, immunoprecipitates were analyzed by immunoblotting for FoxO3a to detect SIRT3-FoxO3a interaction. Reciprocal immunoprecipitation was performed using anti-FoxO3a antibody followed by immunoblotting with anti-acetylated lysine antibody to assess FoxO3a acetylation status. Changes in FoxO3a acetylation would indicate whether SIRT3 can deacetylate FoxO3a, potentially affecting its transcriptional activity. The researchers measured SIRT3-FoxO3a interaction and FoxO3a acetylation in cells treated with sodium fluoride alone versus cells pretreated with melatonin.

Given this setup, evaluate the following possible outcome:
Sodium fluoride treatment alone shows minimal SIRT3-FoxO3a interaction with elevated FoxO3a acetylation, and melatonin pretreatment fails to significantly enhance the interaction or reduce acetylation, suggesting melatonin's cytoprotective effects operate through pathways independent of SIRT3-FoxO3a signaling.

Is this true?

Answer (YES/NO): NO